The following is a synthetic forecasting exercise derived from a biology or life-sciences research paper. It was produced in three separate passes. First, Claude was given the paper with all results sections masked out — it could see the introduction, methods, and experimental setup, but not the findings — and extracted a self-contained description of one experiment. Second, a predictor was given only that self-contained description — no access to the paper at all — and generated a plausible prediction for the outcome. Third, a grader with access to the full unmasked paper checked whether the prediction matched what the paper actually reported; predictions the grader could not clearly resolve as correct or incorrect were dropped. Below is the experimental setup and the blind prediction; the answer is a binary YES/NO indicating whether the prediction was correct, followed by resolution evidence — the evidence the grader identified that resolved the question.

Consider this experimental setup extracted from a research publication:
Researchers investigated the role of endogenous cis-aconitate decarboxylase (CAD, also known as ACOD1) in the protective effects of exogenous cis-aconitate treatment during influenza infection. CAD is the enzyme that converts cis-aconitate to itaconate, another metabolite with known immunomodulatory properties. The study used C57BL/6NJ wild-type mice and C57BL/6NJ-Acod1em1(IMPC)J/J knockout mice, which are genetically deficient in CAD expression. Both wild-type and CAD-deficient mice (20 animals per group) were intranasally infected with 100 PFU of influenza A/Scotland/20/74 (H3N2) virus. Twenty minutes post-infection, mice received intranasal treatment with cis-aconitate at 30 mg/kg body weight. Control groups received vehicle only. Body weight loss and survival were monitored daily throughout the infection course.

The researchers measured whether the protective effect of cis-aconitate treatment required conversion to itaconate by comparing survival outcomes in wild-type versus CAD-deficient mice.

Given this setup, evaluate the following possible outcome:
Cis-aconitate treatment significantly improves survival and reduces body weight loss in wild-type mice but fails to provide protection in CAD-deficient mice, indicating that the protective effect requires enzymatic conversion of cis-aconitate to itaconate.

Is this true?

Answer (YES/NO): NO